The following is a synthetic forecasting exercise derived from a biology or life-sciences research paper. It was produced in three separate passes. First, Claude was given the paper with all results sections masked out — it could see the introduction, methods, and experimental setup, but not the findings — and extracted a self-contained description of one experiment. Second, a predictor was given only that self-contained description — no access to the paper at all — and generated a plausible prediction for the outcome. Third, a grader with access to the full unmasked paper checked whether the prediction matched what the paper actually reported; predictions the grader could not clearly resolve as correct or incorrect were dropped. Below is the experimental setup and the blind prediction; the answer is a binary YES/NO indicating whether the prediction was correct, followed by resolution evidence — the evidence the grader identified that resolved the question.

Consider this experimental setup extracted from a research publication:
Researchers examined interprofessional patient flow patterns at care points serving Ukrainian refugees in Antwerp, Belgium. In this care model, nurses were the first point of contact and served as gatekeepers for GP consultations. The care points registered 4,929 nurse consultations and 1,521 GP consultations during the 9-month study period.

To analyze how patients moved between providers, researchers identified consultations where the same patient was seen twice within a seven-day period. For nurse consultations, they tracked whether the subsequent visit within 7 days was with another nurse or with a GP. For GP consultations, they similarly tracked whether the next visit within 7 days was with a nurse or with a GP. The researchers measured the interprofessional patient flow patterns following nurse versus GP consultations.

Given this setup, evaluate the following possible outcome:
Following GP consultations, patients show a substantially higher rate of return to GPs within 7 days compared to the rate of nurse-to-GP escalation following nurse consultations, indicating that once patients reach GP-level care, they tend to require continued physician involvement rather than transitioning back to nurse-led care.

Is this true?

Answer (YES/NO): NO